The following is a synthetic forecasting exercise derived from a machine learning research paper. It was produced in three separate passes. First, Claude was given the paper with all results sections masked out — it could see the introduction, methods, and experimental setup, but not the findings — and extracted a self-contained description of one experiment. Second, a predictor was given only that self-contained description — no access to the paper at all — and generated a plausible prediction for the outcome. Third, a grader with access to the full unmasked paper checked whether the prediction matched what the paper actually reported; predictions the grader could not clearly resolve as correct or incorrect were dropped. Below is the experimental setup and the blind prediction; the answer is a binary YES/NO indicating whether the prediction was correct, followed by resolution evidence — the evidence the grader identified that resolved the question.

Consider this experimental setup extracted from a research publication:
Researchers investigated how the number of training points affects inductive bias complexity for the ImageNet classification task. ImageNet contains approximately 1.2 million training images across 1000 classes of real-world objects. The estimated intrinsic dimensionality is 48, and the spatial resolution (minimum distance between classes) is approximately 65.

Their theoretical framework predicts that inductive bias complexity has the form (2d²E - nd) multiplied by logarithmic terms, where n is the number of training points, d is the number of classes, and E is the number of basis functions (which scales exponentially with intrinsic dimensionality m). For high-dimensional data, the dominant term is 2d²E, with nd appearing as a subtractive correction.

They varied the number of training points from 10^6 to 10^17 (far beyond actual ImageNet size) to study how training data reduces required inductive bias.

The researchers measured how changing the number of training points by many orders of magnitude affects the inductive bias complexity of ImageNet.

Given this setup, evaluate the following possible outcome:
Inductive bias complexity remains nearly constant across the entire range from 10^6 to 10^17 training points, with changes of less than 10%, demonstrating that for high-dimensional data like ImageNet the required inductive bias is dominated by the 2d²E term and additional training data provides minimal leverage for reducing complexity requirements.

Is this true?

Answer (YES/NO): NO